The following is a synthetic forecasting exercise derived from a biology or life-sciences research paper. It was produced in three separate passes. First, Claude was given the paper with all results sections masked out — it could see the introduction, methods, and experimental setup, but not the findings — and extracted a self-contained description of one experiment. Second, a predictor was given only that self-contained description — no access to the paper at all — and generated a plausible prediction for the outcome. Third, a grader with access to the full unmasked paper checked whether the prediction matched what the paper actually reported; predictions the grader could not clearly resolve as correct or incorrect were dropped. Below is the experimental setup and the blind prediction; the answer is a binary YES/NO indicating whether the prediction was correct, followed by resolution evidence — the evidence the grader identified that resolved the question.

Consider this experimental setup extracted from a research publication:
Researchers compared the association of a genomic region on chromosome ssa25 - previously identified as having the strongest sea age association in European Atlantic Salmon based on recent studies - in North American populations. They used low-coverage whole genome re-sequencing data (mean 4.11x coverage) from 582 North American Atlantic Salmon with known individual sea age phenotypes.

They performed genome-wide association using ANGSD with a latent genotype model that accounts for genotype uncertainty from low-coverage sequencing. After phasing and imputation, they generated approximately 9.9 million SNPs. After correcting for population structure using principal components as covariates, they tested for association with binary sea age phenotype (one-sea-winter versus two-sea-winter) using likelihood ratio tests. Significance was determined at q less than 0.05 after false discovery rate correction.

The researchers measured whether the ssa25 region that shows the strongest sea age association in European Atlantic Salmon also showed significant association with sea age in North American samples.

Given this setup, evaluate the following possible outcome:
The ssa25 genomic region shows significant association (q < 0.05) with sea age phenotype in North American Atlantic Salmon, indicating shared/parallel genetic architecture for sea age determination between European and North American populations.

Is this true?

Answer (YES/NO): YES